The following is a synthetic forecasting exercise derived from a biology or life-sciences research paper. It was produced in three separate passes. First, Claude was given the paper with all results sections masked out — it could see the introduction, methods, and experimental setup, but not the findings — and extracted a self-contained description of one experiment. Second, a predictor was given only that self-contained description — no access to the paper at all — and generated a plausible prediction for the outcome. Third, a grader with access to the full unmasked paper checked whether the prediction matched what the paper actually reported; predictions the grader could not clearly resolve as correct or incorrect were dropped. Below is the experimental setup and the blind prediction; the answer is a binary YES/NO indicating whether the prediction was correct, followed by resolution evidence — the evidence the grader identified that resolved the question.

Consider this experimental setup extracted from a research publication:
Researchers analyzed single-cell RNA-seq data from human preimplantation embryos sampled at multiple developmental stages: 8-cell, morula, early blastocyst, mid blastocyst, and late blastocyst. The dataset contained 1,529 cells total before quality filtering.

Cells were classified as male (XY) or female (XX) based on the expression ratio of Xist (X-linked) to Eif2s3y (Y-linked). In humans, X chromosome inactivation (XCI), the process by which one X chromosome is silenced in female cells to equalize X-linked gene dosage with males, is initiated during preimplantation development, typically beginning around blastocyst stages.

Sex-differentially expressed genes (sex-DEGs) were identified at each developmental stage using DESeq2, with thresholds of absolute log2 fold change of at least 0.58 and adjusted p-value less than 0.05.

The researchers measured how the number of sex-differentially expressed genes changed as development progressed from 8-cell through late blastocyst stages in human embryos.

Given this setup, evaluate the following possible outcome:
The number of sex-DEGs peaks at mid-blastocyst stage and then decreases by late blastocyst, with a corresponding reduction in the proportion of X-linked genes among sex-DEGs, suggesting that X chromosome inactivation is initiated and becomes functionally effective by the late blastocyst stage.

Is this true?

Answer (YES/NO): NO